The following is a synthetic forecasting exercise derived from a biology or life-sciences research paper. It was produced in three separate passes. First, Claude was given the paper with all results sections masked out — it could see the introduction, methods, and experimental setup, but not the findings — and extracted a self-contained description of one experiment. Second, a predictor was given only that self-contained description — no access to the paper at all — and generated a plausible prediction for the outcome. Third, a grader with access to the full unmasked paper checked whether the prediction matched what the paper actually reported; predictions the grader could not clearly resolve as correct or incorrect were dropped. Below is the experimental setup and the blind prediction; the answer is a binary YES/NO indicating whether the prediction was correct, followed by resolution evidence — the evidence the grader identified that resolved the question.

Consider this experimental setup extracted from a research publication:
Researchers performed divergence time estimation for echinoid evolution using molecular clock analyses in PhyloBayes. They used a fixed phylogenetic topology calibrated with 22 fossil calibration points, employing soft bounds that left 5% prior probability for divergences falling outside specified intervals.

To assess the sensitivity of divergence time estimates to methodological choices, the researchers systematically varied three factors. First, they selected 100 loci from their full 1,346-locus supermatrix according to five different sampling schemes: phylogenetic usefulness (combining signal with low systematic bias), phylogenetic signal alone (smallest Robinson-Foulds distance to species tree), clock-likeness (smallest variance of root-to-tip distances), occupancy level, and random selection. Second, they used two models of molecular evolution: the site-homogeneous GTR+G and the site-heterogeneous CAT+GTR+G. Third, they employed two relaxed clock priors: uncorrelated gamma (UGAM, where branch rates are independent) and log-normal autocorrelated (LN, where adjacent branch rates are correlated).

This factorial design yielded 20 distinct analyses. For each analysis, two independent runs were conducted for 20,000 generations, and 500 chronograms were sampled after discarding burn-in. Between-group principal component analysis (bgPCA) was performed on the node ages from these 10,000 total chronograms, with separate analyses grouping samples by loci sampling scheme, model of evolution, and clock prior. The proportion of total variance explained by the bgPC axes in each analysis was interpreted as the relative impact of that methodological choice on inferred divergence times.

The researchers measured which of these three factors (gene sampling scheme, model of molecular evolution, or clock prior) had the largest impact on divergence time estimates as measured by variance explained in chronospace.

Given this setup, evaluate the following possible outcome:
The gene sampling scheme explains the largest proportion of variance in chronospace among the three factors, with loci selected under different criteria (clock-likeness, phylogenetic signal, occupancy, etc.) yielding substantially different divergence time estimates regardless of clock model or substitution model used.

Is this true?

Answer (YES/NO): NO